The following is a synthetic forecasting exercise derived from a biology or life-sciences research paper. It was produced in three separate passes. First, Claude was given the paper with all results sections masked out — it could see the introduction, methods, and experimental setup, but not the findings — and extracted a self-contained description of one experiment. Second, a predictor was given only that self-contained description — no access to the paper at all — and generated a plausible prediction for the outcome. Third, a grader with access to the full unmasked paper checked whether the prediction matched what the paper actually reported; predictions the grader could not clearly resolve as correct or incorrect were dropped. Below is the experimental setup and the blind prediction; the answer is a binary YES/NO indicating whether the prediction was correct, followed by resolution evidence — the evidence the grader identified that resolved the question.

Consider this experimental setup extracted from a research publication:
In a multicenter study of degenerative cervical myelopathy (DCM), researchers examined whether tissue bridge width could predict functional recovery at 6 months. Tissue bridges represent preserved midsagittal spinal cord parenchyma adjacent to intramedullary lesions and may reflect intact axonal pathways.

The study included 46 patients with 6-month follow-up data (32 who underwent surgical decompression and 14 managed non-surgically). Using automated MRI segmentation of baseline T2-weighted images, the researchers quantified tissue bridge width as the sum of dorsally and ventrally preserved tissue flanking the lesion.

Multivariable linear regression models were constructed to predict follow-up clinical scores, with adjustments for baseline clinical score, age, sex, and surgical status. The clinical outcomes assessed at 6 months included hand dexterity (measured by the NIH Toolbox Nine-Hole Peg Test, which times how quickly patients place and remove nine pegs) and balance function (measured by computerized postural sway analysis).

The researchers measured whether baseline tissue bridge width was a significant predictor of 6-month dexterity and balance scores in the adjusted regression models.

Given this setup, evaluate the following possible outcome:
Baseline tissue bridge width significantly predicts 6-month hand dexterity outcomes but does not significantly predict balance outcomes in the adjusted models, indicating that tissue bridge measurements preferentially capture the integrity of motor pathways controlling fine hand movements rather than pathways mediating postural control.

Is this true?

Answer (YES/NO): NO